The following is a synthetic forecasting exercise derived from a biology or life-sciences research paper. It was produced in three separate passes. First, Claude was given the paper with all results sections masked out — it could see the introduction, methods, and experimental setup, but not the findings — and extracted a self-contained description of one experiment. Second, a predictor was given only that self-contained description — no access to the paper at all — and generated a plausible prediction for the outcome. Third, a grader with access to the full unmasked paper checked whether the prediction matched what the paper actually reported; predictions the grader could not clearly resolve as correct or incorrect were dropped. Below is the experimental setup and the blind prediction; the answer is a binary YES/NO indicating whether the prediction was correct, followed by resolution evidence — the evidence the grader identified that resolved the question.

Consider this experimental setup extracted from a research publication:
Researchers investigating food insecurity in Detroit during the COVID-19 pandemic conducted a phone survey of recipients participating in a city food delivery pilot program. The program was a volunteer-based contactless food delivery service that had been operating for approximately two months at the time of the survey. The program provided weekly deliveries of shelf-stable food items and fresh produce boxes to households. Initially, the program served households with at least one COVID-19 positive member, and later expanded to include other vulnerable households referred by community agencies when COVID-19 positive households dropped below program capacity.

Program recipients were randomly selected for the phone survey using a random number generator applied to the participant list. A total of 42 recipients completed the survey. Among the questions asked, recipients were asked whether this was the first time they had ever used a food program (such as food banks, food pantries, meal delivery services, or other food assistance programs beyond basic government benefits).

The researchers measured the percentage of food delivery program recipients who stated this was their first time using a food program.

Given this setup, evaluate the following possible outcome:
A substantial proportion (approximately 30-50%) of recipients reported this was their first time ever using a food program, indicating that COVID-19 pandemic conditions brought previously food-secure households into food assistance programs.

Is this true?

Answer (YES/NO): YES